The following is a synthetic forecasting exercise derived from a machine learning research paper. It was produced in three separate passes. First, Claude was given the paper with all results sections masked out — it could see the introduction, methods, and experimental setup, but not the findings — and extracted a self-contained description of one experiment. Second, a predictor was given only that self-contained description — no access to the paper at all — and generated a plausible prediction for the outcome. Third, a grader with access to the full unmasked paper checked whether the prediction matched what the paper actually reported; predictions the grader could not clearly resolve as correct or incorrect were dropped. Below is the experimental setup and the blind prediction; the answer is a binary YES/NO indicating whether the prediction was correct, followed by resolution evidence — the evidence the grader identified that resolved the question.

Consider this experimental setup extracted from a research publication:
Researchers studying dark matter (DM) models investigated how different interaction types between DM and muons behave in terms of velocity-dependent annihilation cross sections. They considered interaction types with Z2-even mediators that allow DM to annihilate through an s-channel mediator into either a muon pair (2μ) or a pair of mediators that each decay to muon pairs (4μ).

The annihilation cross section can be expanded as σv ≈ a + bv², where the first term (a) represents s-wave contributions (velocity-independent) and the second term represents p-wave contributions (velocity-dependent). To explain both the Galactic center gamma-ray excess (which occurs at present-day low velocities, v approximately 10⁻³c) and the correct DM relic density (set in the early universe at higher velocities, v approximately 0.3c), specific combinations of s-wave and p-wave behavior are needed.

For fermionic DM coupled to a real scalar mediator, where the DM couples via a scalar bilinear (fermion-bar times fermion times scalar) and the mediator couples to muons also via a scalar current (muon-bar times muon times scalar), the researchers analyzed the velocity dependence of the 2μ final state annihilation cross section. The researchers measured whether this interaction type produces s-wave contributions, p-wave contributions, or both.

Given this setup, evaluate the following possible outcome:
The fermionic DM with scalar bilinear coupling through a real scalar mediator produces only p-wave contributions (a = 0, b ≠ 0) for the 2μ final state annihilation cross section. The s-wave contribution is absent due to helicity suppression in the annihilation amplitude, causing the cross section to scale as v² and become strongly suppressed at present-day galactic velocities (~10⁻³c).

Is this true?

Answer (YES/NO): YES